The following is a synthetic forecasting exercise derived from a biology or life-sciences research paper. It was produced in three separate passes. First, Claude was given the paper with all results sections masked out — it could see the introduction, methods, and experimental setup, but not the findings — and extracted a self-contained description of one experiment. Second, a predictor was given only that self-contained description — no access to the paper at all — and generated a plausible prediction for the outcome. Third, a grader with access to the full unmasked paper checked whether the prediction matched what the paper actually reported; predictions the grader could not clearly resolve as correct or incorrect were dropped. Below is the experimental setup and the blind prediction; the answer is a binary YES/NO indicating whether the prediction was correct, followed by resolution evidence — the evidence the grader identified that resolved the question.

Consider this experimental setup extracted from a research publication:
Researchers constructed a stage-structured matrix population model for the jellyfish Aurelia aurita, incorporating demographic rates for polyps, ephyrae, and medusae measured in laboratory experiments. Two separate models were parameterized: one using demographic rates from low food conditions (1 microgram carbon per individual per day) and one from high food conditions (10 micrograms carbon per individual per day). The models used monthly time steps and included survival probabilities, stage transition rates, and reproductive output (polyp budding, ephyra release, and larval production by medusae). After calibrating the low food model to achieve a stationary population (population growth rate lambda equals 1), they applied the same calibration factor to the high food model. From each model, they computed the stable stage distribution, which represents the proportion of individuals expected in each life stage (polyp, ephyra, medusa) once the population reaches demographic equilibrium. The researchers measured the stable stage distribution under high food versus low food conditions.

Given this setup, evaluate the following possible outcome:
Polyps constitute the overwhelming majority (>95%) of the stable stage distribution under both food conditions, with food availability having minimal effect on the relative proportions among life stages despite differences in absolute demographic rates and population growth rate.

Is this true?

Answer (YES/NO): NO